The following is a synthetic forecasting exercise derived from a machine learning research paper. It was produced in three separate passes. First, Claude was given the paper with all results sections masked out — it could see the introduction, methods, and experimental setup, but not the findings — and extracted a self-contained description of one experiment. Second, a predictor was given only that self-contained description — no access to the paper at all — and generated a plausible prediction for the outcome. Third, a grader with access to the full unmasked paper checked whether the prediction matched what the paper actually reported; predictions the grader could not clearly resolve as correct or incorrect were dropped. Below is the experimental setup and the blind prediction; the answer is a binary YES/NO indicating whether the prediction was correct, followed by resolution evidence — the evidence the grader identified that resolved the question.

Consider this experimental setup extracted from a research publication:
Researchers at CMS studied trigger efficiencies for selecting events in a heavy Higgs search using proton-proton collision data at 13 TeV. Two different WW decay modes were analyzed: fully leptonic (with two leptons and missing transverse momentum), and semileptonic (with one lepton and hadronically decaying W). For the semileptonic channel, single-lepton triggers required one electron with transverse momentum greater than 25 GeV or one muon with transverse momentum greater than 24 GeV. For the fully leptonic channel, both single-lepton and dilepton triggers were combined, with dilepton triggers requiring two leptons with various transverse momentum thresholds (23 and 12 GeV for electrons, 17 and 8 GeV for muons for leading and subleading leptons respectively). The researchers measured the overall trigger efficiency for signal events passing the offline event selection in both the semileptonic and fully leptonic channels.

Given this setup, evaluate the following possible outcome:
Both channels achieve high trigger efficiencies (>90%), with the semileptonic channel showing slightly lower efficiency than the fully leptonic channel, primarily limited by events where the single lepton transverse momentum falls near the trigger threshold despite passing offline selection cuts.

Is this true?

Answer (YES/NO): YES